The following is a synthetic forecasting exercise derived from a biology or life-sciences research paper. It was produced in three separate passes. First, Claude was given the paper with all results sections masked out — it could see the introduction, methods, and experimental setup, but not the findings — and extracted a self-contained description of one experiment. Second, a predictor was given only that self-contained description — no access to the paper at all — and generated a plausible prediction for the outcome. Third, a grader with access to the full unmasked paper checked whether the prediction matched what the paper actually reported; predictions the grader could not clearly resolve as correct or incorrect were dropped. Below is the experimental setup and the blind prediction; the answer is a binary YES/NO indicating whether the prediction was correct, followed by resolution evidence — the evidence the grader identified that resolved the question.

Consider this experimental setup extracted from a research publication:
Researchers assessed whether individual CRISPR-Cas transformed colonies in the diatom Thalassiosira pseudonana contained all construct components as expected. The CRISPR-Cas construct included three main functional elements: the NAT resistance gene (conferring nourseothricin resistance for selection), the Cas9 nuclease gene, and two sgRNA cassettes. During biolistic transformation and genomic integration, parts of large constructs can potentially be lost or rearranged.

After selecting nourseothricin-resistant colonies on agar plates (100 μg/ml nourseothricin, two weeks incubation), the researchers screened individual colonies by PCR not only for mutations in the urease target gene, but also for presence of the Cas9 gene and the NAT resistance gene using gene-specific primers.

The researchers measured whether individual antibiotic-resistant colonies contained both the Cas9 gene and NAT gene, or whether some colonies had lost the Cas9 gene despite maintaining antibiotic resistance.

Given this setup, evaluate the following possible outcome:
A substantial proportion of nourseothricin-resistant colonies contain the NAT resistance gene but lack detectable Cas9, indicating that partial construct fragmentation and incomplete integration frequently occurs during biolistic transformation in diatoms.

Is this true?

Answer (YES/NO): YES